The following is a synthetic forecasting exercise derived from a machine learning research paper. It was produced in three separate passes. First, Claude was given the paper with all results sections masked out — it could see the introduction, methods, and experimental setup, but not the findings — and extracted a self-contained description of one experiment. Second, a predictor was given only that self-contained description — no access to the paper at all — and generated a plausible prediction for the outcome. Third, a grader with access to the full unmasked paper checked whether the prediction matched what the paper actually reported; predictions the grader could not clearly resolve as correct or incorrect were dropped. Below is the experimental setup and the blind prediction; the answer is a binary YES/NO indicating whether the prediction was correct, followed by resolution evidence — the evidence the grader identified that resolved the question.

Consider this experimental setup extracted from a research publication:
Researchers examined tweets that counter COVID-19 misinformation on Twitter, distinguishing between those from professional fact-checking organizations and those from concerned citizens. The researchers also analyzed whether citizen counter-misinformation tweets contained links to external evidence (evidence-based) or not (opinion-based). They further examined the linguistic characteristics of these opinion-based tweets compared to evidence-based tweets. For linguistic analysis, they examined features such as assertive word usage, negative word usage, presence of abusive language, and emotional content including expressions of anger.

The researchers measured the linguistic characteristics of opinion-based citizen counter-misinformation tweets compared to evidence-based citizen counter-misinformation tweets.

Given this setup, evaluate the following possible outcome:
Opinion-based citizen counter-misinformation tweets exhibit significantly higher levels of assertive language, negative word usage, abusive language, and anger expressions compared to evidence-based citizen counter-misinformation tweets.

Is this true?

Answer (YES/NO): YES